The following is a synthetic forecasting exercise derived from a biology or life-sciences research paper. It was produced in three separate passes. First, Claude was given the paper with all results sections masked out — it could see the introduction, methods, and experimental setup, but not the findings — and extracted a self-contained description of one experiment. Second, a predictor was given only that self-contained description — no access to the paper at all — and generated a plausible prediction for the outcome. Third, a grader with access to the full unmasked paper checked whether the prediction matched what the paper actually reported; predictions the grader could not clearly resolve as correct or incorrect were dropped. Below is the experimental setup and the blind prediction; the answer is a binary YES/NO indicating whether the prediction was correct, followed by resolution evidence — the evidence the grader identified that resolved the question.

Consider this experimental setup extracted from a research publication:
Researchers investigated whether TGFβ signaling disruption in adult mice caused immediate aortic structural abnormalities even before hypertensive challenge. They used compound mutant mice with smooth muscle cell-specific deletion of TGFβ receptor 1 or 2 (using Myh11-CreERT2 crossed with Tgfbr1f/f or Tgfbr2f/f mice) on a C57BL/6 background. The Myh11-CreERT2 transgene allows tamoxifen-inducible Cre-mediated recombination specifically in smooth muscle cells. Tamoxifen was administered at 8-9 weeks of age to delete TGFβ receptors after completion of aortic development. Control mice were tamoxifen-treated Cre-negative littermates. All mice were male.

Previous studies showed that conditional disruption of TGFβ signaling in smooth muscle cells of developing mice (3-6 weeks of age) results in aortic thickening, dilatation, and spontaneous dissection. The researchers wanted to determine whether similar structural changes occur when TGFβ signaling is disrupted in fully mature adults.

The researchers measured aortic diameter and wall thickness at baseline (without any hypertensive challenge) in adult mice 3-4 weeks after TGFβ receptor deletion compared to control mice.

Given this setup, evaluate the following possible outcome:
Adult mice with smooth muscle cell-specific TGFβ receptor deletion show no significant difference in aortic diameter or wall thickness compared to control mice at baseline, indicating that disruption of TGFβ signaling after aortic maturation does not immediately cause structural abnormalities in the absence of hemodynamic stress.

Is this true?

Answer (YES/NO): YES